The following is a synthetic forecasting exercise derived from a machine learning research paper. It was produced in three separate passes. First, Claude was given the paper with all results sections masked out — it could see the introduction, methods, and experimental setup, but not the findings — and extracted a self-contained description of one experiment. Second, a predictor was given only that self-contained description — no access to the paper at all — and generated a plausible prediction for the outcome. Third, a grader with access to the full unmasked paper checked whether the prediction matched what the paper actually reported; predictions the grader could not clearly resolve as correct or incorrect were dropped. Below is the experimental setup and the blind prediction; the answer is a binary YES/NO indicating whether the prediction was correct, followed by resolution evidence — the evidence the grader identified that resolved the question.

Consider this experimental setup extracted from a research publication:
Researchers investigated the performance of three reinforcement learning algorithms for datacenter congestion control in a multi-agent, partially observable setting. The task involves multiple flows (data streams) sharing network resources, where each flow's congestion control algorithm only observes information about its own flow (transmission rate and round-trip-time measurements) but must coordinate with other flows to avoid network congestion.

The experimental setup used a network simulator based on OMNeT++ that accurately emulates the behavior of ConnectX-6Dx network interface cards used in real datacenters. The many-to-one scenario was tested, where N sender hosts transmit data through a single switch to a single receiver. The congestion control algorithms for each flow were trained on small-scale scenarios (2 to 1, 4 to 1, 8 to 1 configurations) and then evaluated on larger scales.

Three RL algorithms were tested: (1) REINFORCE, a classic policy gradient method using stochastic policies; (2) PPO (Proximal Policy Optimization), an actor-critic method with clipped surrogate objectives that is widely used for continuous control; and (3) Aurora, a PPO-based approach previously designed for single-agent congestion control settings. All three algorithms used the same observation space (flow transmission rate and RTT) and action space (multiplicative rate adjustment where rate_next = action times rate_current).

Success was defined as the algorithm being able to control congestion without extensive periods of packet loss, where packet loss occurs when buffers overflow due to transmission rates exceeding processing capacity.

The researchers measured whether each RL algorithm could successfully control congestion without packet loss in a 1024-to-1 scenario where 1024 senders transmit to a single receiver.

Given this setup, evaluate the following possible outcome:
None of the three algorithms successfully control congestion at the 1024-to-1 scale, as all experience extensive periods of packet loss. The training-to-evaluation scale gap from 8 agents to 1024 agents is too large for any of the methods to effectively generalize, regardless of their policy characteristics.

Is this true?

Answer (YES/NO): NO